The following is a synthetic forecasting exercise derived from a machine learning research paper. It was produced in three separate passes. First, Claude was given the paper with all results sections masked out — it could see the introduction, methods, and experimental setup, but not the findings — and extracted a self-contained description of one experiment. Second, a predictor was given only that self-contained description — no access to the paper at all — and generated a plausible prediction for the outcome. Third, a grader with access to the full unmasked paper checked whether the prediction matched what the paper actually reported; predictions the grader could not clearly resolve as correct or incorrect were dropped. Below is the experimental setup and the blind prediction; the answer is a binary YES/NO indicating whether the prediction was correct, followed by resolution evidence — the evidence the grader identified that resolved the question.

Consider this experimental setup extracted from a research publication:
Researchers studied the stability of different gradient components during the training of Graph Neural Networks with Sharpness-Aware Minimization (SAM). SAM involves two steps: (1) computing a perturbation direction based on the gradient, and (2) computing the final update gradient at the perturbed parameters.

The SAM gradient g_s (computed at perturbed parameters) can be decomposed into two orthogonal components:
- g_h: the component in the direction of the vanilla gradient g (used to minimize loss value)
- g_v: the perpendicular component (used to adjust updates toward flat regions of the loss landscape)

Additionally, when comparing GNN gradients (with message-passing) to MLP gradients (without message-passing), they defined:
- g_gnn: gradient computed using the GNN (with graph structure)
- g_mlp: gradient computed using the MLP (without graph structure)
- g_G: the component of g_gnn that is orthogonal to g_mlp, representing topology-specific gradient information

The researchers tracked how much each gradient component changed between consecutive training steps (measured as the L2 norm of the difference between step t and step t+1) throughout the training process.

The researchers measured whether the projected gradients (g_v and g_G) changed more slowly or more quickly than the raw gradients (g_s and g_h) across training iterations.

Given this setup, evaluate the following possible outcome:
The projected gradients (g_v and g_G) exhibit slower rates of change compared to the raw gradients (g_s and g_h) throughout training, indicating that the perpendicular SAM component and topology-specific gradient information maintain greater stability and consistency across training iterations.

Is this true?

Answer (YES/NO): YES